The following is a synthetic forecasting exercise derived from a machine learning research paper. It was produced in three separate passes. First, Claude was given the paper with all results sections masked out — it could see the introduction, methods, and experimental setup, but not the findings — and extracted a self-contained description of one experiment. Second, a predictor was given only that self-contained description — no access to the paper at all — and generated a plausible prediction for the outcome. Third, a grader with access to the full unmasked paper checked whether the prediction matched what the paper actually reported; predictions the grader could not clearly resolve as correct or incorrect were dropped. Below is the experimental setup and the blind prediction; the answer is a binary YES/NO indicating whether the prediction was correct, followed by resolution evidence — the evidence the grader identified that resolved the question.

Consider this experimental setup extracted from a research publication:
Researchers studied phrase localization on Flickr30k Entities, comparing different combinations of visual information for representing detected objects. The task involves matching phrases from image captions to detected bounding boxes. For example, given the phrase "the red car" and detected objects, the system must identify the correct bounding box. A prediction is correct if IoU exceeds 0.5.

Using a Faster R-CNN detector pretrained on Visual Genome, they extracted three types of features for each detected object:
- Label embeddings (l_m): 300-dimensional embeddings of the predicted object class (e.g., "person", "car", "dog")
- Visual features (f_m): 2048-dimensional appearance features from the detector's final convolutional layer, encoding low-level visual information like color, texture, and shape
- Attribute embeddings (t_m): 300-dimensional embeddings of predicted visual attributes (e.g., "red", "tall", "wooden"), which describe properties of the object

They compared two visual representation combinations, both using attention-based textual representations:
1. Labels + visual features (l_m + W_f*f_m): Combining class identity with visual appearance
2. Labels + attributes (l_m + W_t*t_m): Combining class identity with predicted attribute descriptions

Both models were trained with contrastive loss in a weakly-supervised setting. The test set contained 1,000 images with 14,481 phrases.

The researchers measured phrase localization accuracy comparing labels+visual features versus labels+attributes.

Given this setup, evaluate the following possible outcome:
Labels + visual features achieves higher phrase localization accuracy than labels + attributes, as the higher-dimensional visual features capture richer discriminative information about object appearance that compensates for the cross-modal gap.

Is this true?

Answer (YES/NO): YES